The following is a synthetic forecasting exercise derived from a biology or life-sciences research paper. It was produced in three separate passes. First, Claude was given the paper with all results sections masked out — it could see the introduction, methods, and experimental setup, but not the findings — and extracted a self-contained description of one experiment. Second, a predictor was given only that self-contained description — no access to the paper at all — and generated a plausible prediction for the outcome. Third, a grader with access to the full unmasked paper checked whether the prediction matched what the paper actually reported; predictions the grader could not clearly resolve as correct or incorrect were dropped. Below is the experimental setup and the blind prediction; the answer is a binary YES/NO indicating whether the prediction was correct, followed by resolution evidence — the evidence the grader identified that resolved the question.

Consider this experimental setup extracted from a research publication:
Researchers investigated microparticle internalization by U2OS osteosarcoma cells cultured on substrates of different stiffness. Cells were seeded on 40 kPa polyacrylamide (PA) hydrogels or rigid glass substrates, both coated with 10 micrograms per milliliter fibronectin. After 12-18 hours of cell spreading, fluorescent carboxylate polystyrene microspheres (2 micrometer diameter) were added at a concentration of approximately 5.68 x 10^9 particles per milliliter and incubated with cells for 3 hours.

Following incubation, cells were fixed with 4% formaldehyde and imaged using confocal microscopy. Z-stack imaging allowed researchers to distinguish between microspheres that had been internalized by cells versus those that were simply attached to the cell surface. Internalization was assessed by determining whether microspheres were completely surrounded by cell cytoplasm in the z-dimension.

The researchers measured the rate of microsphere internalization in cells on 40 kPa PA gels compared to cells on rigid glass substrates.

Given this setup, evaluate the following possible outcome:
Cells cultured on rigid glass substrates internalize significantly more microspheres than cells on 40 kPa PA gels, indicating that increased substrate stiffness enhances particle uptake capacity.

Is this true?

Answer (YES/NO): NO